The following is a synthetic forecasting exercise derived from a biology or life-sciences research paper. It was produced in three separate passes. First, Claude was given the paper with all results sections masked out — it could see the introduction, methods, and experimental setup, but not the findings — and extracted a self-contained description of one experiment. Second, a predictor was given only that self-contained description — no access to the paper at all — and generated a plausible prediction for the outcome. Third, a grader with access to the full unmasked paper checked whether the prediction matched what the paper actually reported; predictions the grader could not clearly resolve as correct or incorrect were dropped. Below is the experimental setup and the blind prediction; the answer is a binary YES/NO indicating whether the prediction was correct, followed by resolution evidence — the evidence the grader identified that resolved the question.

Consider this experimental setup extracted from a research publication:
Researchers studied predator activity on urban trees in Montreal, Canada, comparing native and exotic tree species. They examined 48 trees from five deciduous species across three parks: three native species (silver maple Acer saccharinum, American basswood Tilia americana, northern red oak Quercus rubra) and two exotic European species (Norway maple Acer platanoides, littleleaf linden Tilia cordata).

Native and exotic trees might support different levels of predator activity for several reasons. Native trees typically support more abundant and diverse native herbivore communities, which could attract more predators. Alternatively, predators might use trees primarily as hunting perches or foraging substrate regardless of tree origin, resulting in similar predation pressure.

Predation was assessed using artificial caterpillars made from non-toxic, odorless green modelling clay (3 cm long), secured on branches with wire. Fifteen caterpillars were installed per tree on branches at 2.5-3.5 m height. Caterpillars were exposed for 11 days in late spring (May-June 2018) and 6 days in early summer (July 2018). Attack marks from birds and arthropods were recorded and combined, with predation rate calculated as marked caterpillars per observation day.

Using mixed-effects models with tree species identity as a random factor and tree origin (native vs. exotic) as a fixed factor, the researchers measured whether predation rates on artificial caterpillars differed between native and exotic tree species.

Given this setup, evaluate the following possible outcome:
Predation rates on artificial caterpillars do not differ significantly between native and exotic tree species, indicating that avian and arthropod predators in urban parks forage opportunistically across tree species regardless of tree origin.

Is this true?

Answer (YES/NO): YES